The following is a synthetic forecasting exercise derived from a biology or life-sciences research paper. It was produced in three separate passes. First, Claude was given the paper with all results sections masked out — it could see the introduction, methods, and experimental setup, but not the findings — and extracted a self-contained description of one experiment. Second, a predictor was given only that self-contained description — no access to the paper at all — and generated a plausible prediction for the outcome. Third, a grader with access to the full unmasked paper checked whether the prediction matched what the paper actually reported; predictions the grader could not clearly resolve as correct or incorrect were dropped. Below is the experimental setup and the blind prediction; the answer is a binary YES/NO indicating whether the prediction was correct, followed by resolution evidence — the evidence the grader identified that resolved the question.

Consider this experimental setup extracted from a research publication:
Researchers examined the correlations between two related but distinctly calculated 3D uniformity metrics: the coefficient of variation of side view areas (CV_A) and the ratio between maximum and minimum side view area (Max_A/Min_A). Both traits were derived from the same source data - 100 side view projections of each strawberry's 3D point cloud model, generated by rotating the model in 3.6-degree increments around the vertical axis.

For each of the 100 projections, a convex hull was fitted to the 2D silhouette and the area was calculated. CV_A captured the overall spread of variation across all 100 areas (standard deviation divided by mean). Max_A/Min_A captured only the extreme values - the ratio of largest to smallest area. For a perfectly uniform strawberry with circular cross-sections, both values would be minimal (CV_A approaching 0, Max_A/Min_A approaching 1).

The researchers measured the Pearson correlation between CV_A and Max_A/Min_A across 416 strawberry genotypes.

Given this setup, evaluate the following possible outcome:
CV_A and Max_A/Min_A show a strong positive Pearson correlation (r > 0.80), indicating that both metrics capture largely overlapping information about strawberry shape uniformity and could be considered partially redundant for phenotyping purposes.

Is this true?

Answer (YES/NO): NO